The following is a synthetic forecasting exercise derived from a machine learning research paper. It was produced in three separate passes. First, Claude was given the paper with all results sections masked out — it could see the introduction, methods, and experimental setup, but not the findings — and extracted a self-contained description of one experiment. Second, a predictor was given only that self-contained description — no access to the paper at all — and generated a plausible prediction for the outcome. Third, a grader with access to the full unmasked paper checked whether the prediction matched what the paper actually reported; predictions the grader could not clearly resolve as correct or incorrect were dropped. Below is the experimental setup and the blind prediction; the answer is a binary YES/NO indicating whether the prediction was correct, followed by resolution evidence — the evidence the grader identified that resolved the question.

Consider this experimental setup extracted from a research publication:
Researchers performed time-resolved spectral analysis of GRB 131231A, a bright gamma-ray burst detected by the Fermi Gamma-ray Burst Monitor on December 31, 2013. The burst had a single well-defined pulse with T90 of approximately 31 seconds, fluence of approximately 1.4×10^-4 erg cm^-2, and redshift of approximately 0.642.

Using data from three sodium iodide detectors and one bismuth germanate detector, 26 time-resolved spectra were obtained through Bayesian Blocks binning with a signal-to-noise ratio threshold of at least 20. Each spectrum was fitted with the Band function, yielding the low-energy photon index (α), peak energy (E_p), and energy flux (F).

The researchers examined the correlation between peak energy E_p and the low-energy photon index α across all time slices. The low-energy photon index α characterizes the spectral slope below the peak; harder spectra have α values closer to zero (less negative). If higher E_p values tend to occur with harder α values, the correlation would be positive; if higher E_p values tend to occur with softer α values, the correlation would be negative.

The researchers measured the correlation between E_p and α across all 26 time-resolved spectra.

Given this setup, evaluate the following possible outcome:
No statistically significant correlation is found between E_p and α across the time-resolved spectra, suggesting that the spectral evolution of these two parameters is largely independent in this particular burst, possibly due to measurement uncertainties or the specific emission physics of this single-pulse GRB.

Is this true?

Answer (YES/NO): NO